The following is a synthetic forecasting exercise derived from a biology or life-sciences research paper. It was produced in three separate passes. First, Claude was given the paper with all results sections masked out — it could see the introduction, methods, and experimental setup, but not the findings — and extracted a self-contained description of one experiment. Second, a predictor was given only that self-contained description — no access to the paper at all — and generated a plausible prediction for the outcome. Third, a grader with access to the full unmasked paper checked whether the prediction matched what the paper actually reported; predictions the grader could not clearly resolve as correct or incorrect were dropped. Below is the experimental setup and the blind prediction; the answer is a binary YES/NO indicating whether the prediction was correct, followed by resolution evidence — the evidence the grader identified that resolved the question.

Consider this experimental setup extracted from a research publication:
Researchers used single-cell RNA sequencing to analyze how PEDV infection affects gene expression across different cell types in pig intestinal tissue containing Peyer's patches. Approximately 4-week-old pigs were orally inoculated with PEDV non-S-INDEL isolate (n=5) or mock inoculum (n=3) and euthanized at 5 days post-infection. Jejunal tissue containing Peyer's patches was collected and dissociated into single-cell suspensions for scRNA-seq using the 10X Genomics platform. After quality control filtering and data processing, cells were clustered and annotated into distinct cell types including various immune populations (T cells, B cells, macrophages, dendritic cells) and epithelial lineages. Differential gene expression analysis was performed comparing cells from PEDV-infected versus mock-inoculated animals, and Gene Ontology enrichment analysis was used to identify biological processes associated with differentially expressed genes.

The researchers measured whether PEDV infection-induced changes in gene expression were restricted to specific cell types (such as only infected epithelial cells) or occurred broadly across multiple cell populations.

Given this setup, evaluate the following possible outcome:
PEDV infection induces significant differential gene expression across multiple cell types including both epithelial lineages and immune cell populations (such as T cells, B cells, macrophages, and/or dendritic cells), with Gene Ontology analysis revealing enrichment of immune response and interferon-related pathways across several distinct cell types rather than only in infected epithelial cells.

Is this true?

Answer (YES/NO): YES